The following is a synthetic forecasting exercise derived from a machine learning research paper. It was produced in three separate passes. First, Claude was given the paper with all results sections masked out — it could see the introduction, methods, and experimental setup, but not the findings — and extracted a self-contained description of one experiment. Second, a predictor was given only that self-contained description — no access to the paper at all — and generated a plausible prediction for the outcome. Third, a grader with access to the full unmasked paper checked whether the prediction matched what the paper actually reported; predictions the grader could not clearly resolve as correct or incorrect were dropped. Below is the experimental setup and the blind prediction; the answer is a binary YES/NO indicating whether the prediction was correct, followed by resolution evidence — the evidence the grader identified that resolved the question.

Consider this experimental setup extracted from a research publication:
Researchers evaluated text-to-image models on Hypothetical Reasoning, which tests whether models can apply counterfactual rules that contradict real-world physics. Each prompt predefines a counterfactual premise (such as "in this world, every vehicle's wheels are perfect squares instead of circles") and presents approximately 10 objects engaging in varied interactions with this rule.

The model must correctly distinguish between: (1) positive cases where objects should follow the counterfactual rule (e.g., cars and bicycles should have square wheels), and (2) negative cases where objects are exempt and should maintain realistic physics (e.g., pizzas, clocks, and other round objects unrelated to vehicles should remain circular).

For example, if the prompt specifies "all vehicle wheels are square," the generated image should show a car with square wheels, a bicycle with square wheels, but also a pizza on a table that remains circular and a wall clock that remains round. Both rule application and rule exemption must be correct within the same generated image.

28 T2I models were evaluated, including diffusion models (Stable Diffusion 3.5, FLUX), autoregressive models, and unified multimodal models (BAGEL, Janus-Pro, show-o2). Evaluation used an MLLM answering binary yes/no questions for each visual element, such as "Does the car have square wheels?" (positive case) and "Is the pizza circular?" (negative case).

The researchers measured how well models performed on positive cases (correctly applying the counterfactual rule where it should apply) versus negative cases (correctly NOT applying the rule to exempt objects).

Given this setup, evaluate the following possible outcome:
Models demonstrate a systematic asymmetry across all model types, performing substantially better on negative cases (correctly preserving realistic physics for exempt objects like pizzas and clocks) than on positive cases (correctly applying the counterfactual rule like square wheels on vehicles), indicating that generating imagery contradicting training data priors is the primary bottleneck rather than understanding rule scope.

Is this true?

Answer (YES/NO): YES